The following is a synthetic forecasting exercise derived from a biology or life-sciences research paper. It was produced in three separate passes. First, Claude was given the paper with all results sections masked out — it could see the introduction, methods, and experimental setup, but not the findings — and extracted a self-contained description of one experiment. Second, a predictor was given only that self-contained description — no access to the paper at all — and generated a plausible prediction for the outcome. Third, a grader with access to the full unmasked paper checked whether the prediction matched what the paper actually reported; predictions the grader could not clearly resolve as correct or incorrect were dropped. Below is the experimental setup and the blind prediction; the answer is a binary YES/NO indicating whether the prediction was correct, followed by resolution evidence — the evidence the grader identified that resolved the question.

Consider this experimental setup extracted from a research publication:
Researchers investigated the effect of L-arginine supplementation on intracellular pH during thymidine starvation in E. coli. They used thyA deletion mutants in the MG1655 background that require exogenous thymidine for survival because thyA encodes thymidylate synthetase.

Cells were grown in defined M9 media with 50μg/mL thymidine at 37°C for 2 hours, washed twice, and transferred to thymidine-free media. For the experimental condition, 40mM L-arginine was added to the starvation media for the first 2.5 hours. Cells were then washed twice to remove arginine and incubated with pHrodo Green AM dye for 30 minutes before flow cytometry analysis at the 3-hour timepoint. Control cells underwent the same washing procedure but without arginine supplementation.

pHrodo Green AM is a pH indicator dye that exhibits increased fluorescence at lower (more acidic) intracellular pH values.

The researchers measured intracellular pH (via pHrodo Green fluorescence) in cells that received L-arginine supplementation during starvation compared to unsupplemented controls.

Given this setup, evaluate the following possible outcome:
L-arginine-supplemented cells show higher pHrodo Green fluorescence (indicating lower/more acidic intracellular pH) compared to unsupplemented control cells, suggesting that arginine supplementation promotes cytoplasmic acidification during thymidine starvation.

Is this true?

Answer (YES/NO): NO